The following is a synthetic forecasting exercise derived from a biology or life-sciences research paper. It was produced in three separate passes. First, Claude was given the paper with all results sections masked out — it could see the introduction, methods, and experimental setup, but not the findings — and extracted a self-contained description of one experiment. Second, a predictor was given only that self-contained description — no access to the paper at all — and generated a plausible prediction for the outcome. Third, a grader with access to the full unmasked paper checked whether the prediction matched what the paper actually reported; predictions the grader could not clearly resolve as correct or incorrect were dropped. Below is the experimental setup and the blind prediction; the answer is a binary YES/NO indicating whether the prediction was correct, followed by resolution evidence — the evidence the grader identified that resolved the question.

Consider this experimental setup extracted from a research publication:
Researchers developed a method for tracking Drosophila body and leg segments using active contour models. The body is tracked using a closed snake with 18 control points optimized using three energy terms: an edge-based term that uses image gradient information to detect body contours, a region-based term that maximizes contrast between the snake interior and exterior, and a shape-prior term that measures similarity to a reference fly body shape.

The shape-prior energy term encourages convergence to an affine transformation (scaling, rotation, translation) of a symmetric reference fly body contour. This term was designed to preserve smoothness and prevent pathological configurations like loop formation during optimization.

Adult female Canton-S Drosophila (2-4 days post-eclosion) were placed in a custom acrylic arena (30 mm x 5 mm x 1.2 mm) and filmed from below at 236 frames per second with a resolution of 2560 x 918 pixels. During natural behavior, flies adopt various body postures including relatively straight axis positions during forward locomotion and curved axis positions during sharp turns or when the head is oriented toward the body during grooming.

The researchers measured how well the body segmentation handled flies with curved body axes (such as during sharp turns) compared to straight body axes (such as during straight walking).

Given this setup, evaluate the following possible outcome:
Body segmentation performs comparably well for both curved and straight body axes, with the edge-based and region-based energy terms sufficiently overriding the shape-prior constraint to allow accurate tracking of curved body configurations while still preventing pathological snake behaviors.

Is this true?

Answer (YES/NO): YES